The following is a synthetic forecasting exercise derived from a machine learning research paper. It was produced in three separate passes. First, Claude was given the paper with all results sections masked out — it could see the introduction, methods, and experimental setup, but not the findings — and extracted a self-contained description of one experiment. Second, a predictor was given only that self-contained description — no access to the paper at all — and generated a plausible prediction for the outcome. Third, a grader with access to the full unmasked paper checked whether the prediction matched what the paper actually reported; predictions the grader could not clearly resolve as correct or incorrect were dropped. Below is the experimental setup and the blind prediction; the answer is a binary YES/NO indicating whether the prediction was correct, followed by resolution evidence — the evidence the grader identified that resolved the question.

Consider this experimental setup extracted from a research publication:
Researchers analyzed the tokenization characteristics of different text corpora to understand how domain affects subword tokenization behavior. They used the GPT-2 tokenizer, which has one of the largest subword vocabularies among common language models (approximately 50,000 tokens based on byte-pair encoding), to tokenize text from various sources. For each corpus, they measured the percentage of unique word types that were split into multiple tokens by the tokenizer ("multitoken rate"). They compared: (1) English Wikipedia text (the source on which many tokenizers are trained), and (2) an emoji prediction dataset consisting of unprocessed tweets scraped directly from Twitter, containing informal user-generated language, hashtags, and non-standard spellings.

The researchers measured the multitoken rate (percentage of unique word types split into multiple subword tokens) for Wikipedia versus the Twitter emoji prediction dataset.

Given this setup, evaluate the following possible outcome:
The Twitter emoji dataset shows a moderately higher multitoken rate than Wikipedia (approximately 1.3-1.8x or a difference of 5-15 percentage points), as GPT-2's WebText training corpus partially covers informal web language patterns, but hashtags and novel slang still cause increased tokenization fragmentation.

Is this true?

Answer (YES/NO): NO